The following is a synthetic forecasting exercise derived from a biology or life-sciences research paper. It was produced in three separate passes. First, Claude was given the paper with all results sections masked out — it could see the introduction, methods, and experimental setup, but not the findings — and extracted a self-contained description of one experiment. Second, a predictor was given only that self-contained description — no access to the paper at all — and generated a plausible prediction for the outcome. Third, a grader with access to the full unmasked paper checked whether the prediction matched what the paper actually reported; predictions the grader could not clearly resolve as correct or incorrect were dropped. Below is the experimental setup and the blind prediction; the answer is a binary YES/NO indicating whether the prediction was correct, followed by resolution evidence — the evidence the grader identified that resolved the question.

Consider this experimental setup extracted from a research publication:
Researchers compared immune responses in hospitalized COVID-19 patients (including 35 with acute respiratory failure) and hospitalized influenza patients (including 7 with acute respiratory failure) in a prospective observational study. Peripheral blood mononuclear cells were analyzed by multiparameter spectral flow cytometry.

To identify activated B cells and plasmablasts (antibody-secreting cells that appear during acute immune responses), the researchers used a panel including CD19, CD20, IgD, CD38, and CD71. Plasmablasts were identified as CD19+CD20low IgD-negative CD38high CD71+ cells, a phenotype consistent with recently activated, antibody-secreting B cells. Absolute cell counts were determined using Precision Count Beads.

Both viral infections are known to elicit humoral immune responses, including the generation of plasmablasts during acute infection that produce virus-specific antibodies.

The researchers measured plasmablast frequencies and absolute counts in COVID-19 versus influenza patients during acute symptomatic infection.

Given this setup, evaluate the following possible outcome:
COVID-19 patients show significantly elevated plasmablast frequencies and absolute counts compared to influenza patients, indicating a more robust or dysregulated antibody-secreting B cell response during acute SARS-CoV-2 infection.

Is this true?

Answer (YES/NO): YES